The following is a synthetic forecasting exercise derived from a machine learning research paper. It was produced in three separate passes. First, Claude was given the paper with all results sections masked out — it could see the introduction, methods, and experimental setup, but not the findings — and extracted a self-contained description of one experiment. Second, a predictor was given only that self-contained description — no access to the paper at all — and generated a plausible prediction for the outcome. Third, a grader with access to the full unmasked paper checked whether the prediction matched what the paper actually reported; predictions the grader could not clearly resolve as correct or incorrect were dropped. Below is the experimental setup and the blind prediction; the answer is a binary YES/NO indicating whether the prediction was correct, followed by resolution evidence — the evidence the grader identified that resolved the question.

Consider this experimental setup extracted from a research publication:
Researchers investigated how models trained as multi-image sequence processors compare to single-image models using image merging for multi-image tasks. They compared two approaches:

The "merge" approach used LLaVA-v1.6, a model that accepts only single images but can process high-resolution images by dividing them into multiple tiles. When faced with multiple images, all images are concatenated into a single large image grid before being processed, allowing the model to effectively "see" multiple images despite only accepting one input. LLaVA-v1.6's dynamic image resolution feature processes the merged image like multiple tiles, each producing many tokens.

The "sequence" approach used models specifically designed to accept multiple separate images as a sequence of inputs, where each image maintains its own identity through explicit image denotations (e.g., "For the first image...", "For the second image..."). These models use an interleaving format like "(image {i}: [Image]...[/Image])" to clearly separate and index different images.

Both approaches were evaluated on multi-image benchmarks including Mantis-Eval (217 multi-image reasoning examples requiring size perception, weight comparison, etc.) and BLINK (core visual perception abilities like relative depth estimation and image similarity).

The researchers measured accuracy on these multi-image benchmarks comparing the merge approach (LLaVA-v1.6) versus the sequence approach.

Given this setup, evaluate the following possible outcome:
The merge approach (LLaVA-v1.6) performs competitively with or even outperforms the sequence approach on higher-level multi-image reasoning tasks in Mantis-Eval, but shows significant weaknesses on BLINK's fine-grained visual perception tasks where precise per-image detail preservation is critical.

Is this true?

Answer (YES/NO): NO